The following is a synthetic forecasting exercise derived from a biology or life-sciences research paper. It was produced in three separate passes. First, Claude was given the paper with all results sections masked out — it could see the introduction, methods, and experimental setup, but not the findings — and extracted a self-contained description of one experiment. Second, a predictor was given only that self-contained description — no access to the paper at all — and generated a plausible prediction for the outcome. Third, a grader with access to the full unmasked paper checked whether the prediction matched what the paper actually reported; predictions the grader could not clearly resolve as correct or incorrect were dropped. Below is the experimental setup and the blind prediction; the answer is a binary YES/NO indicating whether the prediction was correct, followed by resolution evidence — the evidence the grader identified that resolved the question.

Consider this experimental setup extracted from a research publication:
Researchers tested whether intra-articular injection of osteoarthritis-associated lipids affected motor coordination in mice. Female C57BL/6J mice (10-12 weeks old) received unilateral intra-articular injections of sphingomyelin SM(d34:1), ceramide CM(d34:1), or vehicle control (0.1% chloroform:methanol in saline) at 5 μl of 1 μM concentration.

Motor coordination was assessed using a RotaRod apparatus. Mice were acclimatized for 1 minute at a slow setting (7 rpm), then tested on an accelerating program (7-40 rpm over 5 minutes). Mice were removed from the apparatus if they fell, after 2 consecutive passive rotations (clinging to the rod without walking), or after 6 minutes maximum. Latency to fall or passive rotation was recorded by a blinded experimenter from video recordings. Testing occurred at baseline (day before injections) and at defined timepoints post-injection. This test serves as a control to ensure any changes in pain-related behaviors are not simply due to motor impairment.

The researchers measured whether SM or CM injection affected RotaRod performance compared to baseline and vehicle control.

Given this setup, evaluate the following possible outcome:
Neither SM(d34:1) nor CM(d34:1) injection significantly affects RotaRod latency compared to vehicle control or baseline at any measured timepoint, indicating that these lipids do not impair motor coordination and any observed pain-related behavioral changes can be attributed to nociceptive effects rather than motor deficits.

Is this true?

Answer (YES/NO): YES